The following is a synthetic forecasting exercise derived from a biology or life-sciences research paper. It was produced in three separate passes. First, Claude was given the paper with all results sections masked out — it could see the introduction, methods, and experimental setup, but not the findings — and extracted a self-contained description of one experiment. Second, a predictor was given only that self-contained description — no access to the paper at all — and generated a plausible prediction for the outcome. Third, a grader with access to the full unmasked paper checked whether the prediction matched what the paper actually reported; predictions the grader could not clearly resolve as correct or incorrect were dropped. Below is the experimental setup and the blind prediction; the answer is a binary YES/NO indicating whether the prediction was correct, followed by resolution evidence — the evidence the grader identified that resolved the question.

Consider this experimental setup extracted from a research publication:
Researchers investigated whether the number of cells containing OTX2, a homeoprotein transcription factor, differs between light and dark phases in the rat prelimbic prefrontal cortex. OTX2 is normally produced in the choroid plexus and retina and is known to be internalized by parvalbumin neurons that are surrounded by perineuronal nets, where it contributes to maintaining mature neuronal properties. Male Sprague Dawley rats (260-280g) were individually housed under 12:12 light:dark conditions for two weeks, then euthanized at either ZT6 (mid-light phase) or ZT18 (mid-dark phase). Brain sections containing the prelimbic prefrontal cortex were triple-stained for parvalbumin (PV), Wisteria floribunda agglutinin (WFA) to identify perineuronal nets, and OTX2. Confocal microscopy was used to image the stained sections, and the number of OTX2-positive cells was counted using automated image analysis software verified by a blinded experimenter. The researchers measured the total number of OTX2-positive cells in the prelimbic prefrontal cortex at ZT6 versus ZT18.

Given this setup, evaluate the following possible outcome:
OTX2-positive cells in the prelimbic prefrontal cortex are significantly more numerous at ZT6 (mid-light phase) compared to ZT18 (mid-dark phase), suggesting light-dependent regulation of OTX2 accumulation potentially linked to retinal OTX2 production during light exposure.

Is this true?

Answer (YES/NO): NO